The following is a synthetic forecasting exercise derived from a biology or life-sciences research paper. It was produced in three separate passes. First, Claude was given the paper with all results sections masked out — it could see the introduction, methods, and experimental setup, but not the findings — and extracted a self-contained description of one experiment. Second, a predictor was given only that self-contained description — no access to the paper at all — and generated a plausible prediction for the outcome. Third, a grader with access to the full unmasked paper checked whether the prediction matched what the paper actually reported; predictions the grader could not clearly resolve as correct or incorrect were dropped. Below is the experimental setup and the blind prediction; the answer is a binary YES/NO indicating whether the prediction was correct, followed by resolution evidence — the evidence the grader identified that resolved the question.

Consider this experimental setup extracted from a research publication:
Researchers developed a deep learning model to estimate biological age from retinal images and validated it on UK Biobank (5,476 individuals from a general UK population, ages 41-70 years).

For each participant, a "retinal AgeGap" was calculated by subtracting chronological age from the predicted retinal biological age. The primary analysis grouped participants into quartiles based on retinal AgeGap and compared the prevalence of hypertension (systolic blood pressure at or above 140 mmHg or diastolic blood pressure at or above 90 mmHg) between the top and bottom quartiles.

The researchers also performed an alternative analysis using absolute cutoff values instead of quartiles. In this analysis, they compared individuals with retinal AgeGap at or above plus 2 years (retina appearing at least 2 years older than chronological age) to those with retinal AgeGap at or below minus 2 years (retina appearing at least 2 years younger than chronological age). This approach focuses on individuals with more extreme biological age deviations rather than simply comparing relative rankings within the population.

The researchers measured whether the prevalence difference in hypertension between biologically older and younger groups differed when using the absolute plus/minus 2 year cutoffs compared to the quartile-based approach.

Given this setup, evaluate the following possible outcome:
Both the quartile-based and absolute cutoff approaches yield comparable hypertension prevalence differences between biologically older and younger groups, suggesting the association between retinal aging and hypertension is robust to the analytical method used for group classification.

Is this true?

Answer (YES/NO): YES